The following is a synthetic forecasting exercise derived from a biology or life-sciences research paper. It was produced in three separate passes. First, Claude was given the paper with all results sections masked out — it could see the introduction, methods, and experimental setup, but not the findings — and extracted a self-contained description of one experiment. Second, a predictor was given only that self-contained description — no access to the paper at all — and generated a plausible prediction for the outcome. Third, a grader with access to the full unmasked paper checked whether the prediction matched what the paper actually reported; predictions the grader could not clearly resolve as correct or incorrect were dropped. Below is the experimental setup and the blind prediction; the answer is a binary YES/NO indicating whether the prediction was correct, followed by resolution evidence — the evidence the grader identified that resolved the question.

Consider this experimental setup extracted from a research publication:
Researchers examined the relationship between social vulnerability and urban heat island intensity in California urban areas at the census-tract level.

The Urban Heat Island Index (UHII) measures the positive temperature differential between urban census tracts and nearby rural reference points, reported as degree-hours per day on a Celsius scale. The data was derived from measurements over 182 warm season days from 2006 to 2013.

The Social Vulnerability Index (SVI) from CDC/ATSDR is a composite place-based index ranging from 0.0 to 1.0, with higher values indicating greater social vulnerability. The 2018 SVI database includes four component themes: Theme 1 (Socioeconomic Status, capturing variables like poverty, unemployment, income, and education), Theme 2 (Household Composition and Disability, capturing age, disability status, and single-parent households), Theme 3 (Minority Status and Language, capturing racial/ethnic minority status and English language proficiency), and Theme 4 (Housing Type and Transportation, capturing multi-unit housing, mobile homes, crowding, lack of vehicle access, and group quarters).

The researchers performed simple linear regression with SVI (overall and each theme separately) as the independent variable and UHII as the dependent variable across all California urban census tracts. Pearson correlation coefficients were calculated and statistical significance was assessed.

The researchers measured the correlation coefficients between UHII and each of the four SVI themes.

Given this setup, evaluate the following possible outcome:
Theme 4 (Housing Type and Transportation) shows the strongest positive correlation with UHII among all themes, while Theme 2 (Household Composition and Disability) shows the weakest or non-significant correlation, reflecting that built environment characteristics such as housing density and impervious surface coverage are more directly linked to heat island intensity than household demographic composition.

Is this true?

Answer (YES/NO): NO